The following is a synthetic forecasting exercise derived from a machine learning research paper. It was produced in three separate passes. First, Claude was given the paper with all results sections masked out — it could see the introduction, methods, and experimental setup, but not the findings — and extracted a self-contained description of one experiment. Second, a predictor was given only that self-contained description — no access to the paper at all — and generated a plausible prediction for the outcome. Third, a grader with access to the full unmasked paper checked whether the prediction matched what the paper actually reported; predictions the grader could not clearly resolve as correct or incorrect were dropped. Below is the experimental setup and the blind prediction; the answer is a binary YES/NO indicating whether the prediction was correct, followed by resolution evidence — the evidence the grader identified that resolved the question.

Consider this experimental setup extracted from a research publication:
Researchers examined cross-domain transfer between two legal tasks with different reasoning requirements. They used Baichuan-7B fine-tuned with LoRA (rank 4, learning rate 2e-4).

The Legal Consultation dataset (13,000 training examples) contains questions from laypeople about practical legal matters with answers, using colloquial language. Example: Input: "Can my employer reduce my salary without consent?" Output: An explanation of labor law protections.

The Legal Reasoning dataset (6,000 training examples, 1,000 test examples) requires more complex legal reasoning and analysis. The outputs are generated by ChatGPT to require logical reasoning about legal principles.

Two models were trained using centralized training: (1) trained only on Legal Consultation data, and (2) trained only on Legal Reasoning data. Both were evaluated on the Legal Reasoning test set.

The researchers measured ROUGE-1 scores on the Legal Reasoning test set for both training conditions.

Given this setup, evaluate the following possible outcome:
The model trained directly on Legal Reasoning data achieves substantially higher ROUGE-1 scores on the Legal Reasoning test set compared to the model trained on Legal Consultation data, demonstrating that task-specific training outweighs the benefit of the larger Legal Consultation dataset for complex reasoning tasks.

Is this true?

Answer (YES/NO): NO